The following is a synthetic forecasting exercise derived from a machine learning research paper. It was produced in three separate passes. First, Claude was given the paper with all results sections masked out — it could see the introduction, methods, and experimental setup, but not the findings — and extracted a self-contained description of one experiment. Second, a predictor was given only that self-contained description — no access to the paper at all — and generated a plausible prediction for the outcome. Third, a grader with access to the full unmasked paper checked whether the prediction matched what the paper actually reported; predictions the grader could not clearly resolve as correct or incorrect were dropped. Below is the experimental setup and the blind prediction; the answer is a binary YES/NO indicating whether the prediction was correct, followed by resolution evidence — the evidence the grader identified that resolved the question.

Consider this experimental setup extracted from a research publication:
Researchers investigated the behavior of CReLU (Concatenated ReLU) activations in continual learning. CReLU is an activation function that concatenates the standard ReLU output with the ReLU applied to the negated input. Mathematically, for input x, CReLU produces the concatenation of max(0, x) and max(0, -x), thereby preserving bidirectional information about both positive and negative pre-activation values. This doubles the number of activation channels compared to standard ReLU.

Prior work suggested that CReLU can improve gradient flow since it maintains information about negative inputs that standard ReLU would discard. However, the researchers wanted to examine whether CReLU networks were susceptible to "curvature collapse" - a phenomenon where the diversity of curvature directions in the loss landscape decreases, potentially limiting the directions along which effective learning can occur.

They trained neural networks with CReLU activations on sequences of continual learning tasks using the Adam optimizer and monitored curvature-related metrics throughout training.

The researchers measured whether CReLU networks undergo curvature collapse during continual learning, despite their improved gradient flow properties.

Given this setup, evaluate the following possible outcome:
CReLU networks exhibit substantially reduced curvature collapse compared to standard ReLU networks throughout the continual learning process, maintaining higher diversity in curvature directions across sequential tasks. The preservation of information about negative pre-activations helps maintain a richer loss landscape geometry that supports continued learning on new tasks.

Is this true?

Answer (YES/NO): NO